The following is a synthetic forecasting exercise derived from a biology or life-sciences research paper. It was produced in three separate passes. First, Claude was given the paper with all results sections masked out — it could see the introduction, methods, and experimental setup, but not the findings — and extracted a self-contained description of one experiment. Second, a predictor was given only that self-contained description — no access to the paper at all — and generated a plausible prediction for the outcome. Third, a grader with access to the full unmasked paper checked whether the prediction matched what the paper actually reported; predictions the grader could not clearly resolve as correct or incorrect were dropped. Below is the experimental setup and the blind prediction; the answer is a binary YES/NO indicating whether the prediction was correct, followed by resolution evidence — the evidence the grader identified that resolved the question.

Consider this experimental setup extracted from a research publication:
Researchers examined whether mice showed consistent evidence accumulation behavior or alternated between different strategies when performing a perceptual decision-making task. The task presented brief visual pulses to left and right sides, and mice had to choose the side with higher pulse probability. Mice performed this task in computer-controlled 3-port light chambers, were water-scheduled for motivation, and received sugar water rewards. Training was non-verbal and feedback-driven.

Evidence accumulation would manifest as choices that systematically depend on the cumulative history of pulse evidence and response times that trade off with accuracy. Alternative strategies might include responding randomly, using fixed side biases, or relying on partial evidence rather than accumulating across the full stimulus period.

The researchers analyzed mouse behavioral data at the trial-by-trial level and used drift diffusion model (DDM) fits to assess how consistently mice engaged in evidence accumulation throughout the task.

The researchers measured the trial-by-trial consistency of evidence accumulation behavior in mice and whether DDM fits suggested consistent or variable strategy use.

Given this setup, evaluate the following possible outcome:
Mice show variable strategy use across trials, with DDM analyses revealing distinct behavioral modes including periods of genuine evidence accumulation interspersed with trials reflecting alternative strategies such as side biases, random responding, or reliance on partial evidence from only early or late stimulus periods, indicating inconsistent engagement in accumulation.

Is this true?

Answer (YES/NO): NO